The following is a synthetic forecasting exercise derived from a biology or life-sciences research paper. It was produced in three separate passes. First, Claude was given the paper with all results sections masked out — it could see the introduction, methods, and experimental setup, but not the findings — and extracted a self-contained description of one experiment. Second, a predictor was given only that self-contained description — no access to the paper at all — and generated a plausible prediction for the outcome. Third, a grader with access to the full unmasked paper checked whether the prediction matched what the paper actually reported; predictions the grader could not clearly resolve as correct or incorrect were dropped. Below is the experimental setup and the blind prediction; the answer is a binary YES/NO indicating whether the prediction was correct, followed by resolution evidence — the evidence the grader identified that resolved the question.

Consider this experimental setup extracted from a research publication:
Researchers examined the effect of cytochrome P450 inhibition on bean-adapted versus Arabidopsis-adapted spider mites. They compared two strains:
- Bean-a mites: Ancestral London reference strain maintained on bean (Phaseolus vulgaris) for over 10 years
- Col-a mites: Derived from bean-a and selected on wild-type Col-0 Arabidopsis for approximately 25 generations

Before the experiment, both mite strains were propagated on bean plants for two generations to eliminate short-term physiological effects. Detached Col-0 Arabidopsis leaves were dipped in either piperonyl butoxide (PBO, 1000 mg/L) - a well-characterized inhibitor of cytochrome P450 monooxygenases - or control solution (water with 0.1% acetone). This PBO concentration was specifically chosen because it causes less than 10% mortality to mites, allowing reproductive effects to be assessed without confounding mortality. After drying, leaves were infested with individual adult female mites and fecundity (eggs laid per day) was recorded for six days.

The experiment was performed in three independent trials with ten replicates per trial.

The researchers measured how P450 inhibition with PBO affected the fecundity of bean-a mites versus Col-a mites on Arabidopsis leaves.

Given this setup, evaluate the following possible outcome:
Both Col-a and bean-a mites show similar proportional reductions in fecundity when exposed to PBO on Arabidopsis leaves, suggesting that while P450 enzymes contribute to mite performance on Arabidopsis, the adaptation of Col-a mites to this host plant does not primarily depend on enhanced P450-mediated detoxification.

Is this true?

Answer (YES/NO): NO